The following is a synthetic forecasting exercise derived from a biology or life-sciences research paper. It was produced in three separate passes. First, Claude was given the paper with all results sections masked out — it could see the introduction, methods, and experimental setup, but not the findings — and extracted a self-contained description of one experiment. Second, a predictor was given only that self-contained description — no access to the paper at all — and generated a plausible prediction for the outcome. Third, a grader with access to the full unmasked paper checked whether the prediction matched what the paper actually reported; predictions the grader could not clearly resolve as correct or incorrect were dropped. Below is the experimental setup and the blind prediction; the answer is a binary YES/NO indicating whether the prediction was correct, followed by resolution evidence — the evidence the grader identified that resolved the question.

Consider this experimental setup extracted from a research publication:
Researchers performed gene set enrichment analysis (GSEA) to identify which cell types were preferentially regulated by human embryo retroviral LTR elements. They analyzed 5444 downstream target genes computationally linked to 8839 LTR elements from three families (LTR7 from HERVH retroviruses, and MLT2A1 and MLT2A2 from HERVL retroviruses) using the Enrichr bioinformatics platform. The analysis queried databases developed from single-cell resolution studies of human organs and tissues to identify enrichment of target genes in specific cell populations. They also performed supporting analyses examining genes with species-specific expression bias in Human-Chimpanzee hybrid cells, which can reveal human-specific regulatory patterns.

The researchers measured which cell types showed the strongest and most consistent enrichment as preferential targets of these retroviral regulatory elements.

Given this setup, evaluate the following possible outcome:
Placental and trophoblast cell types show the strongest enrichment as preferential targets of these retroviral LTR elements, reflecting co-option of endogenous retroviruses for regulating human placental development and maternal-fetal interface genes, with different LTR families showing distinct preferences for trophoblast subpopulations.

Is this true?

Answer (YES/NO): NO